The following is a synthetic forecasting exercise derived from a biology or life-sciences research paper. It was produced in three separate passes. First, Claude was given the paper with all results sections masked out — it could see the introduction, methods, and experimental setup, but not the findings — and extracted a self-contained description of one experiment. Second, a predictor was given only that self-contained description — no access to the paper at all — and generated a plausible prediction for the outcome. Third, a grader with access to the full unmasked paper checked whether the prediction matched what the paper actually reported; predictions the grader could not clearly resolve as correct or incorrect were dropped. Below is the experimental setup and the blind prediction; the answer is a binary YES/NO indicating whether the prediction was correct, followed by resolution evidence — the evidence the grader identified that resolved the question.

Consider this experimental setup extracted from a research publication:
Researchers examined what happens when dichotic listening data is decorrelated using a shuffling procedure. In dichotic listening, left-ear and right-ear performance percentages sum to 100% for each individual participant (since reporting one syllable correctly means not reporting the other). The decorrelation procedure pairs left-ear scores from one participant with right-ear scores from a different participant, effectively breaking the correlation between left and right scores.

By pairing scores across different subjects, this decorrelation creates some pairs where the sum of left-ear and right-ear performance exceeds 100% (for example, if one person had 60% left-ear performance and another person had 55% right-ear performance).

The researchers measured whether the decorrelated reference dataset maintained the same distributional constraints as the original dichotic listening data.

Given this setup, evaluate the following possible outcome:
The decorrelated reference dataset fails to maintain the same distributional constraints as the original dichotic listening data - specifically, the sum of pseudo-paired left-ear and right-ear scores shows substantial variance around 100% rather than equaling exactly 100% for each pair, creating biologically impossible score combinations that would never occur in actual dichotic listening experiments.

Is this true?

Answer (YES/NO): YES